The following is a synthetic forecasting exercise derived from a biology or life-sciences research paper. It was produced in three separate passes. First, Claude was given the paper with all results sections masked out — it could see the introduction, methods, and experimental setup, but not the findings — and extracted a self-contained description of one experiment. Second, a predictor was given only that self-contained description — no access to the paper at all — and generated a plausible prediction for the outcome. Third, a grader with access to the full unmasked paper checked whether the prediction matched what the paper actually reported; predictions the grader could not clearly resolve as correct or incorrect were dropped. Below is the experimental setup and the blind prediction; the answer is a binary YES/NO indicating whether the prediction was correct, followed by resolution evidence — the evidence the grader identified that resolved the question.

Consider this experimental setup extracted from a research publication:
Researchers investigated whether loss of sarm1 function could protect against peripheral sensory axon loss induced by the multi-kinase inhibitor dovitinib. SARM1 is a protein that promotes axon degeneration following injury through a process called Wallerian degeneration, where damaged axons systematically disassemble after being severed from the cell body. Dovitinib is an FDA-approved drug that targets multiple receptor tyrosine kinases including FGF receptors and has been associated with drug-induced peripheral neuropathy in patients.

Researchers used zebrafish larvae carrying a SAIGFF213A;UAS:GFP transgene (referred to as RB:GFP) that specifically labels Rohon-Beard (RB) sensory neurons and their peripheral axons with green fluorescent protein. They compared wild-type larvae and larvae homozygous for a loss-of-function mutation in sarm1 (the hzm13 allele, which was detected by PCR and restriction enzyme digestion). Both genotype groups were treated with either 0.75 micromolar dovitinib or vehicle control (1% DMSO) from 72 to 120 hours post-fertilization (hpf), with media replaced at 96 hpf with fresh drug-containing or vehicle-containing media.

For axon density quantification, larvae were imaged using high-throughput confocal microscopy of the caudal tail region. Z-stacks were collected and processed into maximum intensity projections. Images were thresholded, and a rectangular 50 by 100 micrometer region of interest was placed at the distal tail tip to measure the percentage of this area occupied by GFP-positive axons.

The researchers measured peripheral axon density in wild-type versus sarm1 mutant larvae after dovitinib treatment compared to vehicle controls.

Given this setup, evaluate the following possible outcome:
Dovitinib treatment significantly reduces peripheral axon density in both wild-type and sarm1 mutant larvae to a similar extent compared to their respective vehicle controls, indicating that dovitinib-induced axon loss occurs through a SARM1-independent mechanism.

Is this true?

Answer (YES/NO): NO